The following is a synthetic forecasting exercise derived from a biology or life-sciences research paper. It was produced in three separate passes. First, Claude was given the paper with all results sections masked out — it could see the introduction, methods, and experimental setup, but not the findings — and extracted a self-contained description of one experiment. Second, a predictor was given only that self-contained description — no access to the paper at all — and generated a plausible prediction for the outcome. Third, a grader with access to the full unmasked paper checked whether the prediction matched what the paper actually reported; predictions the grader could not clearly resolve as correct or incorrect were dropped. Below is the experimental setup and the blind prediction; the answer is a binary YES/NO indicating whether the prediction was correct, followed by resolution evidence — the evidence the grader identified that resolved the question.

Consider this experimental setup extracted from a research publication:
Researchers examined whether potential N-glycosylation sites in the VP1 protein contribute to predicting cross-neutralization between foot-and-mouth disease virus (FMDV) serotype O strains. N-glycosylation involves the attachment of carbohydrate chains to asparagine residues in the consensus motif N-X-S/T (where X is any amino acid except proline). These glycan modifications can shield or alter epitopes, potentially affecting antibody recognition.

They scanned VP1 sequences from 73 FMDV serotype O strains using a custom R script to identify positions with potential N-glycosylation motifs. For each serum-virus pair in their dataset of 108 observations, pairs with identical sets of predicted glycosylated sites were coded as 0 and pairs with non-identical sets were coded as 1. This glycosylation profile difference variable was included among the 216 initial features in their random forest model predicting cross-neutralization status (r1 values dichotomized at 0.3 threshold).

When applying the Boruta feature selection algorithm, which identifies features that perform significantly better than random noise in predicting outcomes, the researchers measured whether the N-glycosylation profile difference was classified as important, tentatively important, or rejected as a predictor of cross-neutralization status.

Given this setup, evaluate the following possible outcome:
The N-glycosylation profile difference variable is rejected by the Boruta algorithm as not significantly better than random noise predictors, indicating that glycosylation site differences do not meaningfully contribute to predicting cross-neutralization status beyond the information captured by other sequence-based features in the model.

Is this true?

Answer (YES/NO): NO